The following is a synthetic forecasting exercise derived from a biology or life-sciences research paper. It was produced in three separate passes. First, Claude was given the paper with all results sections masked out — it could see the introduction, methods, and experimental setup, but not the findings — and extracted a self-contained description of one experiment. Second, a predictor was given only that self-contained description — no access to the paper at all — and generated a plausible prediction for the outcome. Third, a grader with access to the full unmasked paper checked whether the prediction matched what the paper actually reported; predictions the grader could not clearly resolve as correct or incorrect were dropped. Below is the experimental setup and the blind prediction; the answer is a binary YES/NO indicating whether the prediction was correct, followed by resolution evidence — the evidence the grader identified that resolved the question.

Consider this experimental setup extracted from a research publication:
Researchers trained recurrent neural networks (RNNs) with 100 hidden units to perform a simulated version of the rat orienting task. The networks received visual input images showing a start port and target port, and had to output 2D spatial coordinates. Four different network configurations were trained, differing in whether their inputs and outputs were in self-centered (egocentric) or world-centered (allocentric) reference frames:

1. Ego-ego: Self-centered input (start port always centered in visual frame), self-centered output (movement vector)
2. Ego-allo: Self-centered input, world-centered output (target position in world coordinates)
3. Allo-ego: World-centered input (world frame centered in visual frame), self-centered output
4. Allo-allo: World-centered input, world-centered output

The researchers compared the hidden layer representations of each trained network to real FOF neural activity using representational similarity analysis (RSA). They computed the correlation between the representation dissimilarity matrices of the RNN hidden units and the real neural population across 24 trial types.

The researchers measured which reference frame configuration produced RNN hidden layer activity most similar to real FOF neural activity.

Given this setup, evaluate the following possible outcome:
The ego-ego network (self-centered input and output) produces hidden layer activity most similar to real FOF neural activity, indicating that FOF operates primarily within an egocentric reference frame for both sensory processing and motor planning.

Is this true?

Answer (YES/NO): YES